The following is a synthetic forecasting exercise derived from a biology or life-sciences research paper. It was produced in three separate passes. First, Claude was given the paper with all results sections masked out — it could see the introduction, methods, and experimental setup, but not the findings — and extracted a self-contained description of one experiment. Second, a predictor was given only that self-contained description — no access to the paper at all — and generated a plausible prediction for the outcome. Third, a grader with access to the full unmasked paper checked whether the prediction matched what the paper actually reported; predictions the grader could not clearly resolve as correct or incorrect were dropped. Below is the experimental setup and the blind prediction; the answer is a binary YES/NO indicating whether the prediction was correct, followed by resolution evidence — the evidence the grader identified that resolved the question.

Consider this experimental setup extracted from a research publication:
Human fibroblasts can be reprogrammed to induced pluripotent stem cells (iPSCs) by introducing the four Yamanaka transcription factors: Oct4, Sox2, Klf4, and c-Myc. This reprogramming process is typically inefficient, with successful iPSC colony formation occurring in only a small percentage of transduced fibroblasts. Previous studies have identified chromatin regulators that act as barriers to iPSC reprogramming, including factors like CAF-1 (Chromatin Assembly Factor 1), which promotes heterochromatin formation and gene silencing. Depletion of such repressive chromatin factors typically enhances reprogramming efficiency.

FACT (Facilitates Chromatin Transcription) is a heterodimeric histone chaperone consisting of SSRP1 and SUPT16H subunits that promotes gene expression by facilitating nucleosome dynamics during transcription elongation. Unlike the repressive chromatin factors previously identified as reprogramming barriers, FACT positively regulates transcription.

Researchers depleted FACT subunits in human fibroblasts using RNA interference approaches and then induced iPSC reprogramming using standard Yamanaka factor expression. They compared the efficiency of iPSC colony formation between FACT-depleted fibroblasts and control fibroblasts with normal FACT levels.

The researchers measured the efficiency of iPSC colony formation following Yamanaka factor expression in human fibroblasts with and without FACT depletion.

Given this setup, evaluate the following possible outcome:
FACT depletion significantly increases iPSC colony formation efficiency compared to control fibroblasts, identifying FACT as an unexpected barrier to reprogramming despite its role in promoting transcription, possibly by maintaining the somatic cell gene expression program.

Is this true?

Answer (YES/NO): YES